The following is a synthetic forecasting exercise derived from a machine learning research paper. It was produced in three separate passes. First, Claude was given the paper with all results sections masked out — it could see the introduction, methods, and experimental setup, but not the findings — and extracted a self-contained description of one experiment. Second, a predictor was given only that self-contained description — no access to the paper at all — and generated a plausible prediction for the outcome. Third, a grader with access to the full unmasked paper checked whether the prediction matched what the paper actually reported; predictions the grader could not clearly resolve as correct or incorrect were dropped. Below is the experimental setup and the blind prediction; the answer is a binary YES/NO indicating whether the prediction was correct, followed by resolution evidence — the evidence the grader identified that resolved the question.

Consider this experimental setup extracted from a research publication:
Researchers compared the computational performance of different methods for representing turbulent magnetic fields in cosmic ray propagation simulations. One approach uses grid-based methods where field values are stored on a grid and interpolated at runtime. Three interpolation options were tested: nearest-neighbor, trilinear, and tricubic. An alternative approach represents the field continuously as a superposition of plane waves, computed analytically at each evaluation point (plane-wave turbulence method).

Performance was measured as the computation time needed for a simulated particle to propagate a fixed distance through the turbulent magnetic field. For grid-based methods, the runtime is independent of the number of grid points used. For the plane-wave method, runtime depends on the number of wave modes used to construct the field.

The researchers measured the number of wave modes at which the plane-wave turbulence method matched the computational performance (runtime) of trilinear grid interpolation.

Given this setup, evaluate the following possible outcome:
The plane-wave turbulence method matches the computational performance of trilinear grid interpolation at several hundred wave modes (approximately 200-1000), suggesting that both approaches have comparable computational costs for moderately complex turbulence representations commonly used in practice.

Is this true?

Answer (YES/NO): NO